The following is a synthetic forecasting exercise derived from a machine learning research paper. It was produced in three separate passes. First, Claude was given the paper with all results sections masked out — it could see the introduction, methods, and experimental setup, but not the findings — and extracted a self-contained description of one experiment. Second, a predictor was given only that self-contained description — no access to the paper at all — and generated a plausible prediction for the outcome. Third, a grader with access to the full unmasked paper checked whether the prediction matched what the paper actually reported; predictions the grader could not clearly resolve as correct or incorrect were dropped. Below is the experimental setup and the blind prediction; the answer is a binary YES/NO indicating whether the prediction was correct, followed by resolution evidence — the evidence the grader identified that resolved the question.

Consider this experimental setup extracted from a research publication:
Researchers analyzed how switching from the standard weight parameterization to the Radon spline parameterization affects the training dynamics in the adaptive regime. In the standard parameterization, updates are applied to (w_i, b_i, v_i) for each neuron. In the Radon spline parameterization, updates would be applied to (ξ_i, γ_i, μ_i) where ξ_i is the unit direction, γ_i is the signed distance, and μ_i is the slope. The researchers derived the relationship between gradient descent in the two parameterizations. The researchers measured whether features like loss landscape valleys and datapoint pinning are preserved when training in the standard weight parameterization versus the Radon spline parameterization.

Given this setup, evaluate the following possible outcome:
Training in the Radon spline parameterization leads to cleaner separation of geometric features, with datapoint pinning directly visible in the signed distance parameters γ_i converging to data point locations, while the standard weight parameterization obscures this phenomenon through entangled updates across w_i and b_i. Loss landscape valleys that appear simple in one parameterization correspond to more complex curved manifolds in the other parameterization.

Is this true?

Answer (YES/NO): NO